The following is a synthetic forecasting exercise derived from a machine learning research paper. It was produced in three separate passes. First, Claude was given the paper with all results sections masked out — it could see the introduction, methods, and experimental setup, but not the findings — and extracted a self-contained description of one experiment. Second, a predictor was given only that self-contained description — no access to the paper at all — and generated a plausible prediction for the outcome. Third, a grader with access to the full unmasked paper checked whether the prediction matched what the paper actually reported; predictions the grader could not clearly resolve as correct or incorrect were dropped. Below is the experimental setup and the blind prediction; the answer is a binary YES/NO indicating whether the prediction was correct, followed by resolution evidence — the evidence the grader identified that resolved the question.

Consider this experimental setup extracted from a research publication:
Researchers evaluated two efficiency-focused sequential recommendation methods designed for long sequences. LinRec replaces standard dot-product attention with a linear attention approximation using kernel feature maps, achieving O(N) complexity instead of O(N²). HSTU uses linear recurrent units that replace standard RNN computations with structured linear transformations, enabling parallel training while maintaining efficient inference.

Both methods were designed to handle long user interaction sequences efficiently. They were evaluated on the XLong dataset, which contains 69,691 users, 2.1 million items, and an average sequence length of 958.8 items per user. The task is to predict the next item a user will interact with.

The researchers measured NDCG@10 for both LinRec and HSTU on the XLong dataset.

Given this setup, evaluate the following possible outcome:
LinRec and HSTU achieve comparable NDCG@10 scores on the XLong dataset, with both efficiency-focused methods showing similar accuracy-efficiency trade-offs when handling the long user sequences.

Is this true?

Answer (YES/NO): NO